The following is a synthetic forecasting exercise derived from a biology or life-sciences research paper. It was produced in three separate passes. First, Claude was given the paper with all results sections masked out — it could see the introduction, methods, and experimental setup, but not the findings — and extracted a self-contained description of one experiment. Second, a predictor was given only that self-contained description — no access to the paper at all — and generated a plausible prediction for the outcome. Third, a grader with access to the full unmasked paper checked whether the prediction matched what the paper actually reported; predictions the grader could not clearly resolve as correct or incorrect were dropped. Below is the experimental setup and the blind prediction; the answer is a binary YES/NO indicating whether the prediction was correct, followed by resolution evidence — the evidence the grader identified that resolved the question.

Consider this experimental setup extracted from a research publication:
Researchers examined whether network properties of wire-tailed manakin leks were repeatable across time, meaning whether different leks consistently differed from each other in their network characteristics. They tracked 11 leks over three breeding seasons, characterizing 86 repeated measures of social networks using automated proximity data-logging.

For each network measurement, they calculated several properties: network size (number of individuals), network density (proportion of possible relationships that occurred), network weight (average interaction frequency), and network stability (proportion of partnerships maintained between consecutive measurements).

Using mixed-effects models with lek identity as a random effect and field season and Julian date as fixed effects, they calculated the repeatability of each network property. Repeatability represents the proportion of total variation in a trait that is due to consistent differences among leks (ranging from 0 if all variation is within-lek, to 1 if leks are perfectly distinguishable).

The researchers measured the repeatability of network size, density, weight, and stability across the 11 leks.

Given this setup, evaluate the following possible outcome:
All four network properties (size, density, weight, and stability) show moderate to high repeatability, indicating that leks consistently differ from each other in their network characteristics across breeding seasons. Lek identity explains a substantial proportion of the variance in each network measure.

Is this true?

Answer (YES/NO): NO